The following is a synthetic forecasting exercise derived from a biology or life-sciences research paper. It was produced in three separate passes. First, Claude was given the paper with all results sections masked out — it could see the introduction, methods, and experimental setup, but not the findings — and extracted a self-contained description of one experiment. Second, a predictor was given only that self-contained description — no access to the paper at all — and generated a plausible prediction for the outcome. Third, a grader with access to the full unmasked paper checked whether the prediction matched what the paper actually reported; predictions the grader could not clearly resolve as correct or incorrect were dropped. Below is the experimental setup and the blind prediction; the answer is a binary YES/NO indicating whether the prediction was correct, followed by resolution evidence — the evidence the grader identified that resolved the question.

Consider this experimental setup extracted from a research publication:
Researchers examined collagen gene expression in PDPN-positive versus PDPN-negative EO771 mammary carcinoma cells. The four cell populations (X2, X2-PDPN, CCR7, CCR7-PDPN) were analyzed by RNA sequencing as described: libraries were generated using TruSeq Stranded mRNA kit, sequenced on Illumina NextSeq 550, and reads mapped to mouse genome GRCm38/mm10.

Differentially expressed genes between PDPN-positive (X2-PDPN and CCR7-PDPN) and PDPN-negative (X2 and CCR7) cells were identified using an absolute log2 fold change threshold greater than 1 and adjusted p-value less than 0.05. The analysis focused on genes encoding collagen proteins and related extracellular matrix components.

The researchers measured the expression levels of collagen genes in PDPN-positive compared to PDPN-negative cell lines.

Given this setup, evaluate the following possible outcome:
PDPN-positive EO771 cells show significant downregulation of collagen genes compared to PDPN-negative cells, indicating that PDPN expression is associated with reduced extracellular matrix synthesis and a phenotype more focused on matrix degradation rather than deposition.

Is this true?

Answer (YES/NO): NO